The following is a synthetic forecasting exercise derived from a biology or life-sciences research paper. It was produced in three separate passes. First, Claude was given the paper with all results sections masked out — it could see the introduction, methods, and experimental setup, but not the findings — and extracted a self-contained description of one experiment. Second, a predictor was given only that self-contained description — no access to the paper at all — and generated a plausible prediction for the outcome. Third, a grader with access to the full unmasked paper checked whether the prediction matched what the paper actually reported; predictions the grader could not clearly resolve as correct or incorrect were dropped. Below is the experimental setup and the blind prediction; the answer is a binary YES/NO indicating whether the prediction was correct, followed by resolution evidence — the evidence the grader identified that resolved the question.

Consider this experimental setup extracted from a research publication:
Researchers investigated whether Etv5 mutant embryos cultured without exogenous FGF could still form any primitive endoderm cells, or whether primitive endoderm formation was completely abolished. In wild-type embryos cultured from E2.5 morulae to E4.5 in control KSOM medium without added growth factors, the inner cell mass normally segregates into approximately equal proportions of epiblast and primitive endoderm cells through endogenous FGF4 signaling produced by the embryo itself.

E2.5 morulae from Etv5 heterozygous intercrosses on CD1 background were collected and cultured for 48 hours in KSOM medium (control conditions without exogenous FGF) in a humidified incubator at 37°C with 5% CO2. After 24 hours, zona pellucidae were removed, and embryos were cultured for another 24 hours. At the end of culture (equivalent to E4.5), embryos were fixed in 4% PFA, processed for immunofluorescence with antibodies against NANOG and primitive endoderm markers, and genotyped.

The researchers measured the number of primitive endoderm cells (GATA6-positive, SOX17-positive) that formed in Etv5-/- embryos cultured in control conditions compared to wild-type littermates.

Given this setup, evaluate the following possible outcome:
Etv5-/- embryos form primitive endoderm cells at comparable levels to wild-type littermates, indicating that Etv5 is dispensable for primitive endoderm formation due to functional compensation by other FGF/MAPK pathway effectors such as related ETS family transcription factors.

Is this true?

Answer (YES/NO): NO